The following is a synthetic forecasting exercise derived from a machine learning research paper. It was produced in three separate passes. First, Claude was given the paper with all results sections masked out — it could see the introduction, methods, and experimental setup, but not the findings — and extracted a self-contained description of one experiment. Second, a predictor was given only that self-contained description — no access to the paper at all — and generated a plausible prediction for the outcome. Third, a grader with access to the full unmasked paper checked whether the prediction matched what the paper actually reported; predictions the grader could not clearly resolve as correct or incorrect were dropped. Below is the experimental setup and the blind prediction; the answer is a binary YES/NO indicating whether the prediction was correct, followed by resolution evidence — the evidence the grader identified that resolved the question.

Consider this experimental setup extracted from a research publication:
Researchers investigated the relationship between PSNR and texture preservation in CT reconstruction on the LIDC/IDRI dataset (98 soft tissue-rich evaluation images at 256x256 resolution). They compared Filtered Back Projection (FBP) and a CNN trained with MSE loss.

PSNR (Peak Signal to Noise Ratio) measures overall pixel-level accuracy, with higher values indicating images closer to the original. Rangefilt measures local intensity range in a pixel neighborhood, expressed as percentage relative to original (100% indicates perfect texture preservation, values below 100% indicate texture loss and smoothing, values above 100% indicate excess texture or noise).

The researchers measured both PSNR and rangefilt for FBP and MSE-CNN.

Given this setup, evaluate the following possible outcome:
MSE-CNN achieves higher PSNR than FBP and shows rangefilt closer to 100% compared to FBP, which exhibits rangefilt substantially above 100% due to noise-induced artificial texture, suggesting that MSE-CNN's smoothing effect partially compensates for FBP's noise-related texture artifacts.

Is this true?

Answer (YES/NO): NO